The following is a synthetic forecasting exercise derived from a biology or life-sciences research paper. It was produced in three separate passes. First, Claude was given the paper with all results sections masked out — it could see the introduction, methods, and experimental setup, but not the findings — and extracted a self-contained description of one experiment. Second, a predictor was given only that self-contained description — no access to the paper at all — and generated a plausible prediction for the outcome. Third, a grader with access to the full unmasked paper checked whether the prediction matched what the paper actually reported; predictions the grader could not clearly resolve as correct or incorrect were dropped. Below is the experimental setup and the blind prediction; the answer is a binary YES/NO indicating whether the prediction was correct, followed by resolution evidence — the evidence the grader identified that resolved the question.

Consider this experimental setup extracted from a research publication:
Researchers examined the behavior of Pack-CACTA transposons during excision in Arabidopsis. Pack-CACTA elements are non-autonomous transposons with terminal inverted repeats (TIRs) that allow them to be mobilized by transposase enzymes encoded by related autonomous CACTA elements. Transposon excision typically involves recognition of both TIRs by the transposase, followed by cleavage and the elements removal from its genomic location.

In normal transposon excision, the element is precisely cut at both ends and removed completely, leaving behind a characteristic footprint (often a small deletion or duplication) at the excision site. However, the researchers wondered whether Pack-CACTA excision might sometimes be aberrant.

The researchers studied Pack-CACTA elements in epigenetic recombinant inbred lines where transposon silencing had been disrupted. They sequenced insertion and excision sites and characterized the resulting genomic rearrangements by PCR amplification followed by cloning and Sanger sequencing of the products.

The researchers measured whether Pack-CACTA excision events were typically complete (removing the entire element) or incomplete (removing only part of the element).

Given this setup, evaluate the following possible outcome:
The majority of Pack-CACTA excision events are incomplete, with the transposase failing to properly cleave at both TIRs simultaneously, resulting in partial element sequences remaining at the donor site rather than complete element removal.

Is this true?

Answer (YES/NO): NO